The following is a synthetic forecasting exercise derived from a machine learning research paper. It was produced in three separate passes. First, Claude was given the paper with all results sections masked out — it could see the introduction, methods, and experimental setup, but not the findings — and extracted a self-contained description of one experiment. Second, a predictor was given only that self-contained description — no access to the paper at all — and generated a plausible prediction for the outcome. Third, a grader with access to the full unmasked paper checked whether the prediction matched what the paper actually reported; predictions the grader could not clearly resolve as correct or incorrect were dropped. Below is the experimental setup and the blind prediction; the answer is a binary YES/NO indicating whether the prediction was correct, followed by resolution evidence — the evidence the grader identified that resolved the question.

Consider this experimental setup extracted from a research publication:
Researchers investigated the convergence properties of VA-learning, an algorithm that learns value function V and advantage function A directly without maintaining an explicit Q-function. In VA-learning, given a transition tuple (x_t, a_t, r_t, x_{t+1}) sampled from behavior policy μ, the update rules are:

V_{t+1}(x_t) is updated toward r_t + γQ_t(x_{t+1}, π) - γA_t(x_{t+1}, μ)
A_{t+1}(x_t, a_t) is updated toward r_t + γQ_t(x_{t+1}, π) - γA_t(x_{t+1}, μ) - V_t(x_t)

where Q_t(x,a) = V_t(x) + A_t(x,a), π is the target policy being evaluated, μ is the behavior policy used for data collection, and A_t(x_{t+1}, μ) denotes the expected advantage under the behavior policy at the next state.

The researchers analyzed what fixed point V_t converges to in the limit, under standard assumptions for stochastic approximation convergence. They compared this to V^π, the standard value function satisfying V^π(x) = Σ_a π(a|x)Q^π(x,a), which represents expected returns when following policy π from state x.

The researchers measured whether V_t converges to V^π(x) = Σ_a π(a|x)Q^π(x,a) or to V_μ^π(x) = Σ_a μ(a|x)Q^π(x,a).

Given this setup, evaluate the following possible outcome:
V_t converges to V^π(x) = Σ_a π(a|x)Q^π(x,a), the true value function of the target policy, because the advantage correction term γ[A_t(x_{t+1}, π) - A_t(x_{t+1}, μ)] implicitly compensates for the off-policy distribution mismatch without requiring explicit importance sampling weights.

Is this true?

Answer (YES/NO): NO